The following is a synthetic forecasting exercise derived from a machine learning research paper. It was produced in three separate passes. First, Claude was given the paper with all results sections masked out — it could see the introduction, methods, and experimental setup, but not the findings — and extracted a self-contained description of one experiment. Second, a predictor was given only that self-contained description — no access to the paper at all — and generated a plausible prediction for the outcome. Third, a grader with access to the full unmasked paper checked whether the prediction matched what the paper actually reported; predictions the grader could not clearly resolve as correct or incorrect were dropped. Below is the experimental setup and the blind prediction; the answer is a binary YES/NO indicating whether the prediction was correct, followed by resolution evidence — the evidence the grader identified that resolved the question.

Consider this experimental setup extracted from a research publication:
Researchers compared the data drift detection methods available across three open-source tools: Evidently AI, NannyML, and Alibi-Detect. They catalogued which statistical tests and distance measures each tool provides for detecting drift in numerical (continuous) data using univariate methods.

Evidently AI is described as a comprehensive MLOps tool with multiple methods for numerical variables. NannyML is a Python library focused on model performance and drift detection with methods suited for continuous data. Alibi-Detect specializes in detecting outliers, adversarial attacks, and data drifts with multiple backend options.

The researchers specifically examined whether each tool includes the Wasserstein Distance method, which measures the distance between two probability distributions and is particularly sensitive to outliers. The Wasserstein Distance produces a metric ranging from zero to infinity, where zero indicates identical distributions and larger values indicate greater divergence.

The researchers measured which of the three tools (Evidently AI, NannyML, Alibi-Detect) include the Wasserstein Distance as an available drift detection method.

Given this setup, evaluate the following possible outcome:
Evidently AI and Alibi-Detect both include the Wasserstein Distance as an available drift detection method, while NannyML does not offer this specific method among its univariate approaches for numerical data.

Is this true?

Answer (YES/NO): NO